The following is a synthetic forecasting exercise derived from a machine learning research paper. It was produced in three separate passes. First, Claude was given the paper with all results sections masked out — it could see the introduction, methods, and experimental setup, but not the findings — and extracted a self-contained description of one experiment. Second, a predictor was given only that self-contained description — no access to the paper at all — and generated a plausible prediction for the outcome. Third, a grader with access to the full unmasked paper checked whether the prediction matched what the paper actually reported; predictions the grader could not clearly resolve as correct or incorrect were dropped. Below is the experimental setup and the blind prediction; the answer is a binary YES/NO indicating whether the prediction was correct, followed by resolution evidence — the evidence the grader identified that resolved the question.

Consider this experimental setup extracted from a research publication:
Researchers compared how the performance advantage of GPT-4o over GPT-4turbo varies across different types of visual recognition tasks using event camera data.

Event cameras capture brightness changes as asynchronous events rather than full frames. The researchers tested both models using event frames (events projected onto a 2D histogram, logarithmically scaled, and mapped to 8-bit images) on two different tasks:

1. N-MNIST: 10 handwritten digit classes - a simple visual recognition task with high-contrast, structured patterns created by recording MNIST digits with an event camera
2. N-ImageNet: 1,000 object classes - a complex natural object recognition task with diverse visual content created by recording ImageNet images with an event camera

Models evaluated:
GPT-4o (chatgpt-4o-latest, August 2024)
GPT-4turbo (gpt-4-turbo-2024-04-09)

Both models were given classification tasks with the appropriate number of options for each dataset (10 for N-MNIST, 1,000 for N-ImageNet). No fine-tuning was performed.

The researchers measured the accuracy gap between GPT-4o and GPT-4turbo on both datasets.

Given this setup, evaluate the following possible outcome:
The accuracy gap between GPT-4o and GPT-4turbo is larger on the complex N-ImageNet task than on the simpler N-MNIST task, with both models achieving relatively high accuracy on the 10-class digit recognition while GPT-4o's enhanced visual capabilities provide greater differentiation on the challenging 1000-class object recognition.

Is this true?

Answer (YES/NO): YES